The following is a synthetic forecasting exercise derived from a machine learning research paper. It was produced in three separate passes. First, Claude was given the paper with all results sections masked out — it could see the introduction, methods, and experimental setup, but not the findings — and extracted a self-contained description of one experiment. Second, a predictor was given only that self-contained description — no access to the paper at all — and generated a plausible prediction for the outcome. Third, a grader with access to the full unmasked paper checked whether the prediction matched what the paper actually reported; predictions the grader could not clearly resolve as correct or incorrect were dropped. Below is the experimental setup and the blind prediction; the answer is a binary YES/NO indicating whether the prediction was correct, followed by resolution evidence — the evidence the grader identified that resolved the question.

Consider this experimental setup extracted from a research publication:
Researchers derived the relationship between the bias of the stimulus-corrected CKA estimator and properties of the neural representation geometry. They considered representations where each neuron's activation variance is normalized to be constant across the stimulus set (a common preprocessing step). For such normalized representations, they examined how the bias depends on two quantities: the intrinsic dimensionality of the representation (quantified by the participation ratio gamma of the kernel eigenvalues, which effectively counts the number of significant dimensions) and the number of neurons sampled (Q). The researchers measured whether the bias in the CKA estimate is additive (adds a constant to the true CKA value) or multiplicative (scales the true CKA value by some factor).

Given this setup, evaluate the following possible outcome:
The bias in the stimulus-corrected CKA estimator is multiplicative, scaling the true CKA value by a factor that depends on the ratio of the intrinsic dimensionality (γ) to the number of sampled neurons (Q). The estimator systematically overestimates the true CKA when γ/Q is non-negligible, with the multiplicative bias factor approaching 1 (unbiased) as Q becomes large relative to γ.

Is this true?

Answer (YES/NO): NO